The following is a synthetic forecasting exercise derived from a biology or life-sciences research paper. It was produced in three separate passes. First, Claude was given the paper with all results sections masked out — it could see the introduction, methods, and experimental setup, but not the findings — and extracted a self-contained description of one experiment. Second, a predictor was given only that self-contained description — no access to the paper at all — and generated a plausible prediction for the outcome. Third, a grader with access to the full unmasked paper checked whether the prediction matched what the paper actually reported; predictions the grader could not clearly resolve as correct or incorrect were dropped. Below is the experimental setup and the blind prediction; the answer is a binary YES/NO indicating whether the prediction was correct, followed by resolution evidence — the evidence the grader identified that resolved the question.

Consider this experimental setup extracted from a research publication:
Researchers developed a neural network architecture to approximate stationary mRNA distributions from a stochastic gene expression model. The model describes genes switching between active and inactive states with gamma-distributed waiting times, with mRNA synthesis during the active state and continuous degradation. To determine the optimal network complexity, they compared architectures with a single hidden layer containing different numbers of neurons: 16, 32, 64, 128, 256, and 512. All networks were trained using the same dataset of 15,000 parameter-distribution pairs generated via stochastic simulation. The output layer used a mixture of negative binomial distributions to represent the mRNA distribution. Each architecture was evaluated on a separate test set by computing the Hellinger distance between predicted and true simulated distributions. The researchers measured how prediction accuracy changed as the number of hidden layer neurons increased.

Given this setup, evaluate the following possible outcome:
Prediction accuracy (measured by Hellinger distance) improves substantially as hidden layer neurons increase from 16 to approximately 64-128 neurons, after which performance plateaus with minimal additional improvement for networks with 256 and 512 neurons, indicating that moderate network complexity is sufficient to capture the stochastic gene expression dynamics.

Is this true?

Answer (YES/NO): YES